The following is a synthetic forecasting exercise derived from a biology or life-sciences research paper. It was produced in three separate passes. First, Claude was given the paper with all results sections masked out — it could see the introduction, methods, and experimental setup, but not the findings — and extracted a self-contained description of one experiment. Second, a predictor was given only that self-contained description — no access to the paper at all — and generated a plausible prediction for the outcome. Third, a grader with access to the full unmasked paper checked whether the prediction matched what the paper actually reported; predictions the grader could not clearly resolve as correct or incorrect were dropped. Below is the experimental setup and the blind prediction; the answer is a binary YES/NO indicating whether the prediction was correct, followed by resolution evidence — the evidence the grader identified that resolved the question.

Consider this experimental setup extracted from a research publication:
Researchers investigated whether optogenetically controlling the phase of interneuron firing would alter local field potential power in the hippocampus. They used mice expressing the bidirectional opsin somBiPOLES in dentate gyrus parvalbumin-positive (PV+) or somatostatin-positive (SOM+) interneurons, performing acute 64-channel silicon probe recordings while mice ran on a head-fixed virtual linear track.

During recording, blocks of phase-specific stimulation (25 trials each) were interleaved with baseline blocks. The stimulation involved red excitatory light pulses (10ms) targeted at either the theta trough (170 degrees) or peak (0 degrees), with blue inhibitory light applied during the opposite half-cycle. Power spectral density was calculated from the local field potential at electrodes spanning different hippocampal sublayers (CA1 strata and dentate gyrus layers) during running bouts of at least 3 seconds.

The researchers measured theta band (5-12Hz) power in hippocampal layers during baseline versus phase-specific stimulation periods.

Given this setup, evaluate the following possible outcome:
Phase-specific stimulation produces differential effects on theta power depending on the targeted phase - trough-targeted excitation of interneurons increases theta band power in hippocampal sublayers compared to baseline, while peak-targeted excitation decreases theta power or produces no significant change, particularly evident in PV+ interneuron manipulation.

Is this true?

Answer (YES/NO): NO